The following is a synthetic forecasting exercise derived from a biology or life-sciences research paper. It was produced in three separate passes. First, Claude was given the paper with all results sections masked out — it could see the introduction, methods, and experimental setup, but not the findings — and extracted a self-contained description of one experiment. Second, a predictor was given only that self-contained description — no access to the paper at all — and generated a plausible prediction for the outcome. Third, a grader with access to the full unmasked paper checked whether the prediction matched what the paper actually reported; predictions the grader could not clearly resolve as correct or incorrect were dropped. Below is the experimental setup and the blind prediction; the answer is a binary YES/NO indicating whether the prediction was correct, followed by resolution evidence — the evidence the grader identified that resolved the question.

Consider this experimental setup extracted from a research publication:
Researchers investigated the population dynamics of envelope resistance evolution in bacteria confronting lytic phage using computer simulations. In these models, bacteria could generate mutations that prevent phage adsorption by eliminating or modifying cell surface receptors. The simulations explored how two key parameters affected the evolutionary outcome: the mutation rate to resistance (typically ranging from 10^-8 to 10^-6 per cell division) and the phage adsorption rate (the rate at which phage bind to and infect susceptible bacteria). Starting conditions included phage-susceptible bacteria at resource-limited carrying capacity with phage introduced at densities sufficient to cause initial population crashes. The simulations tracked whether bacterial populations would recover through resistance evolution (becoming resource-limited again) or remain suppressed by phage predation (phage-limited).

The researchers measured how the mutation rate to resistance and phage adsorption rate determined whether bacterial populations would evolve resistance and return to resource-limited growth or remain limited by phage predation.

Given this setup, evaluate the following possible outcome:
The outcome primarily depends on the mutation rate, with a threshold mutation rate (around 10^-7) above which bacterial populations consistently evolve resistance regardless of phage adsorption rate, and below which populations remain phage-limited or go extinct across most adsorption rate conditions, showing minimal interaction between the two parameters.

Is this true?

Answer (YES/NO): NO